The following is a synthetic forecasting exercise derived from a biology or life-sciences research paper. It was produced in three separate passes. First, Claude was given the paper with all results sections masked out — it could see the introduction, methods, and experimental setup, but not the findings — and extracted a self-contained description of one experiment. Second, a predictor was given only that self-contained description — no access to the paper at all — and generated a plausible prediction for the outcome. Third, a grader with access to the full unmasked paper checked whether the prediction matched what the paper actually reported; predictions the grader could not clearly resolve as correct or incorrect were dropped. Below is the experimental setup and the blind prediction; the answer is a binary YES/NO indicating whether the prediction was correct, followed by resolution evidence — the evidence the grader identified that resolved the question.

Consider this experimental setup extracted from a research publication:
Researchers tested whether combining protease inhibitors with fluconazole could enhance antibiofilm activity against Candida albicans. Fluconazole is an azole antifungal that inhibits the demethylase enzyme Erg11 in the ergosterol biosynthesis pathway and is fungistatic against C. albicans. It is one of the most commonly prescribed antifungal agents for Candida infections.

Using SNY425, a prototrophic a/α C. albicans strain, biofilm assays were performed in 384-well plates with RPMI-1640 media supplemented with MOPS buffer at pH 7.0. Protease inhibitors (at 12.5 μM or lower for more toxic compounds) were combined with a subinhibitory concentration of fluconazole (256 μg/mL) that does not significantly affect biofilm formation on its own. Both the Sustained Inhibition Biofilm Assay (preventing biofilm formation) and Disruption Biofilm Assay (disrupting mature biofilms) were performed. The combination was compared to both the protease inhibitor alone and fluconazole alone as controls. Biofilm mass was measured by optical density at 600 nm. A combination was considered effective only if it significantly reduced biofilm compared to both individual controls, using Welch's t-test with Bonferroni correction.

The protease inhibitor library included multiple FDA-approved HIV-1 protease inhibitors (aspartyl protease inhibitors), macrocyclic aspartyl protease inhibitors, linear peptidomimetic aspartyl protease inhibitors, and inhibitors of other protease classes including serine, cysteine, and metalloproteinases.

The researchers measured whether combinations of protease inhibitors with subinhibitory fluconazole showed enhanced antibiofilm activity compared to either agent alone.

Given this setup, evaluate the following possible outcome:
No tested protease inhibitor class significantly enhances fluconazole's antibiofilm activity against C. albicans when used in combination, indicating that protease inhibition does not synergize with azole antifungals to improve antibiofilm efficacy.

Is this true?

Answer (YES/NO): NO